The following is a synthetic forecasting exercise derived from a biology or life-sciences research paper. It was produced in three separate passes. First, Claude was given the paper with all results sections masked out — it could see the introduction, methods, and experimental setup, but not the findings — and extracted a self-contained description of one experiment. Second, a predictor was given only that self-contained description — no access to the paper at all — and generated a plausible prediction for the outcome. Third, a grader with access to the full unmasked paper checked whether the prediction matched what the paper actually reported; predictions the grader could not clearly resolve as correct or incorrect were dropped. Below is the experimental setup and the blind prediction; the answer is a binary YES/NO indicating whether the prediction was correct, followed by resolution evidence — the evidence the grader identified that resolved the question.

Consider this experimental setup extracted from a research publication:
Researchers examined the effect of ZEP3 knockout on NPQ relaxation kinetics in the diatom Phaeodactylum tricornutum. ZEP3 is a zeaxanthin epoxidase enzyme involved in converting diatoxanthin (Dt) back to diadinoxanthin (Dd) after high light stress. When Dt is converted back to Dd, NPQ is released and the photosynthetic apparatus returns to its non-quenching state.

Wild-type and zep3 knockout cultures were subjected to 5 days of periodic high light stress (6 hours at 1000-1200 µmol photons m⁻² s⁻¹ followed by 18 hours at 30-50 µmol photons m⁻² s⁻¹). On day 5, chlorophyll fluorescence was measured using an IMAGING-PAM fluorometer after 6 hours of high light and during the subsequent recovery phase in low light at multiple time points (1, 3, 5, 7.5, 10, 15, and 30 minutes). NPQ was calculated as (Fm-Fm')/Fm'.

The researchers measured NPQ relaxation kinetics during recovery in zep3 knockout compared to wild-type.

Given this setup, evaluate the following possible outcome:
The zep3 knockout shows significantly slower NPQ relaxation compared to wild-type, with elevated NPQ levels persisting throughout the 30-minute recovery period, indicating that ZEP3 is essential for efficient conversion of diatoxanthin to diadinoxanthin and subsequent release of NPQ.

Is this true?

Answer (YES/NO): YES